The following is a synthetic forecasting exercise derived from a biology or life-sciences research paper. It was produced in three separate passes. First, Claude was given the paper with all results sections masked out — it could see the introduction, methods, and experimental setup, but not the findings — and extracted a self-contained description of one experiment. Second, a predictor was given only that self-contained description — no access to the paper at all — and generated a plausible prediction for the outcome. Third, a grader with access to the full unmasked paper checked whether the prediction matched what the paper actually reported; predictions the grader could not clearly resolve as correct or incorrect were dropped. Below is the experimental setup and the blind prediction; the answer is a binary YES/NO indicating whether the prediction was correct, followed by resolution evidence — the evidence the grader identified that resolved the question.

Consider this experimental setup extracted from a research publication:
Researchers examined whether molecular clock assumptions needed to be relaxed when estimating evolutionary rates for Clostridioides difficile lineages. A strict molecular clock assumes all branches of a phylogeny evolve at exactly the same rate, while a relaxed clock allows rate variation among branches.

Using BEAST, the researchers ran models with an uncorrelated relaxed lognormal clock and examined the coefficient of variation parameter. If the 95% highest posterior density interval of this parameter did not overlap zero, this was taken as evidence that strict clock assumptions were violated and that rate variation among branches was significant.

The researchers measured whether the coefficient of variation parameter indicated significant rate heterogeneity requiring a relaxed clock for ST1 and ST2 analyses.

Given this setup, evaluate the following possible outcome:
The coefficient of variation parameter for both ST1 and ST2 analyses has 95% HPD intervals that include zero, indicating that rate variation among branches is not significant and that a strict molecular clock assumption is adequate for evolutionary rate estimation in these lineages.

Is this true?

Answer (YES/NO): NO